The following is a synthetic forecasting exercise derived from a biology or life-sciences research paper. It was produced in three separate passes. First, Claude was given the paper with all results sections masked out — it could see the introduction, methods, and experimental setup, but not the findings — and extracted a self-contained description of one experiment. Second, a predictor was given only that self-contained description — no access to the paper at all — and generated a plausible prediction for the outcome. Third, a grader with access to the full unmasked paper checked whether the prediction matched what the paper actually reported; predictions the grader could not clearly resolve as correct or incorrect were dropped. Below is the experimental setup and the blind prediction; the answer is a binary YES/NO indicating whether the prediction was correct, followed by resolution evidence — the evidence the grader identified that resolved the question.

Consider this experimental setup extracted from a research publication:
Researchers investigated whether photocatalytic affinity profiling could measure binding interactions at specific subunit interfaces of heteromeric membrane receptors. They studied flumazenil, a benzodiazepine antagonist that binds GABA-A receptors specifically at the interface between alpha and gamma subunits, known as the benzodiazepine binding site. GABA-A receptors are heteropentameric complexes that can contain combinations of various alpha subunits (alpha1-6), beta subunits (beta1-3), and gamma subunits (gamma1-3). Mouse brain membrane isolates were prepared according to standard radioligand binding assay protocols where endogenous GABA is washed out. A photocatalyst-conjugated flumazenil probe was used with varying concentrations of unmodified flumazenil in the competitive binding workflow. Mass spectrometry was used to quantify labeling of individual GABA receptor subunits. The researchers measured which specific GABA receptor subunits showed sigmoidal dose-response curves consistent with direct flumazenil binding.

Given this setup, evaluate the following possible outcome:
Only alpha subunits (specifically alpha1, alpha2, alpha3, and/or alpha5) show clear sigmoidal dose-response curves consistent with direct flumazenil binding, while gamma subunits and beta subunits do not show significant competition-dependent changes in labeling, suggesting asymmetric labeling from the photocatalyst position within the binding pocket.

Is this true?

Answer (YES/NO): NO